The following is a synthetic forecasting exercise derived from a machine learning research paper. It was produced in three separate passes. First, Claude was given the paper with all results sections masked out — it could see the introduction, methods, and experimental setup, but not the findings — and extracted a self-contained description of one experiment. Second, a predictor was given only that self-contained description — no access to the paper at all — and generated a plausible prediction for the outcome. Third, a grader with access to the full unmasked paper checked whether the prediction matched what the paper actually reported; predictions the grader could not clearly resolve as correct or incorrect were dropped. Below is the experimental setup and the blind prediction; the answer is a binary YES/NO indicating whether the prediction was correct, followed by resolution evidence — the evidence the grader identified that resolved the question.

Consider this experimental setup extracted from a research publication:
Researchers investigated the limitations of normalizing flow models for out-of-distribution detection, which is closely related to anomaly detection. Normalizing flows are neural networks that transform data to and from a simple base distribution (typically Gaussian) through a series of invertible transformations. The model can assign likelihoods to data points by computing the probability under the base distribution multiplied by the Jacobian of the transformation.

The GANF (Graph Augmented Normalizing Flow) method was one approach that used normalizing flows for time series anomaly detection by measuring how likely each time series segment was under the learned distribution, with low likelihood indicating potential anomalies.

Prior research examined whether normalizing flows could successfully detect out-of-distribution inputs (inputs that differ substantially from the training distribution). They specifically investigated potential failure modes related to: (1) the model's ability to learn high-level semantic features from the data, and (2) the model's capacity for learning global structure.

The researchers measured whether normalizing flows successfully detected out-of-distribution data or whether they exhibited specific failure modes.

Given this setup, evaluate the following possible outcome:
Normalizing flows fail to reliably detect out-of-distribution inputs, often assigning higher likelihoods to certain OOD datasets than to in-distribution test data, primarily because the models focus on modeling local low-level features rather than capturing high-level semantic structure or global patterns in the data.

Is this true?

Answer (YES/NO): NO